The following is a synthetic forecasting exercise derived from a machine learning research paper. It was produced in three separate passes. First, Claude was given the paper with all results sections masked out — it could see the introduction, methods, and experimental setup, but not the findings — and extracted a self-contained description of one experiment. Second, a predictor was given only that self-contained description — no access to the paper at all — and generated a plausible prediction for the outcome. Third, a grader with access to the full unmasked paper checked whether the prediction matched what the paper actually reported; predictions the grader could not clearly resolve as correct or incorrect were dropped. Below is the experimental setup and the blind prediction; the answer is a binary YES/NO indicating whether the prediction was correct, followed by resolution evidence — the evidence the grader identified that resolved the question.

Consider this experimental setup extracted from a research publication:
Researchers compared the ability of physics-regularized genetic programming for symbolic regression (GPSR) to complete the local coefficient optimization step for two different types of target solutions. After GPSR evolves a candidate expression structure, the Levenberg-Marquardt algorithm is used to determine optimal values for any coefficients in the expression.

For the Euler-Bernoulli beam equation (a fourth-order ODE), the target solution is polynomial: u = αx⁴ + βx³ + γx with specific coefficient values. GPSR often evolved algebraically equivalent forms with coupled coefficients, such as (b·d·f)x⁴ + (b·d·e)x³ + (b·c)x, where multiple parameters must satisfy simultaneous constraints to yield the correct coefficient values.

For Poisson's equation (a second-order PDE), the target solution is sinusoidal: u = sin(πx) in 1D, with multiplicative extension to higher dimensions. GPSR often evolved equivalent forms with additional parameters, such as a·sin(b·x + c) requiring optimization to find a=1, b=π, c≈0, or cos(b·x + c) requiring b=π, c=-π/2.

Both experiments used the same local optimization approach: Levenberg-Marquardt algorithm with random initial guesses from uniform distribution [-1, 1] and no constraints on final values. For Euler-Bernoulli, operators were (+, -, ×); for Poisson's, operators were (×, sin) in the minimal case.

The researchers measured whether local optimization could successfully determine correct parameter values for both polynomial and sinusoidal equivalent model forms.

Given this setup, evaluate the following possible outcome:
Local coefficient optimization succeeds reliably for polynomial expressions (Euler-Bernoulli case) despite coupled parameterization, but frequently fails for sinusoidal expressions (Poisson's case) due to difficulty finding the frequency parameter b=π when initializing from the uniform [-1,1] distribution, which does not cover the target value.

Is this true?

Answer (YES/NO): NO